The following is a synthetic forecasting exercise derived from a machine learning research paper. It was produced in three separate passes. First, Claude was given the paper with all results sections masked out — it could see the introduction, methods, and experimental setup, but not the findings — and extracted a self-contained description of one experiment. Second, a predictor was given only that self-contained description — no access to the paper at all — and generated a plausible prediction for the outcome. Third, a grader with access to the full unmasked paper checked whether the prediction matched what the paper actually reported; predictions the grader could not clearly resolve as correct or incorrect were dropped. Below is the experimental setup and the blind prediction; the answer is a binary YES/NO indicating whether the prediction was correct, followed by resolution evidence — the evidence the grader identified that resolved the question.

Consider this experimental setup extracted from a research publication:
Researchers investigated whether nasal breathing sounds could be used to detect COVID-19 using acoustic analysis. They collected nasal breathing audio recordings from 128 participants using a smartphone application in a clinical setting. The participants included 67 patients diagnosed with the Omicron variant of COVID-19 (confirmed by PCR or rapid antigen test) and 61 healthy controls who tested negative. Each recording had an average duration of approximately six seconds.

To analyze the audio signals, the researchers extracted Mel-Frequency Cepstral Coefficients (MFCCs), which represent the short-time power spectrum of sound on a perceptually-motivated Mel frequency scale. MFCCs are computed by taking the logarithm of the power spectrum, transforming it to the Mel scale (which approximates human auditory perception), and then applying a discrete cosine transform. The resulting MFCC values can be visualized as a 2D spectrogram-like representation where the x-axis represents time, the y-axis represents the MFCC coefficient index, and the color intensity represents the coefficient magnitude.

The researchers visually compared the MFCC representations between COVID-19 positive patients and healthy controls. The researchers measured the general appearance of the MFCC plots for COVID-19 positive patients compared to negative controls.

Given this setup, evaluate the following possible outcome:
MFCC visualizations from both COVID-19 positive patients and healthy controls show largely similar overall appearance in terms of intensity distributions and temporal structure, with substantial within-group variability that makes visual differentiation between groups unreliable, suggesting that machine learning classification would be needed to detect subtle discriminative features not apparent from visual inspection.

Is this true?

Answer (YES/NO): NO